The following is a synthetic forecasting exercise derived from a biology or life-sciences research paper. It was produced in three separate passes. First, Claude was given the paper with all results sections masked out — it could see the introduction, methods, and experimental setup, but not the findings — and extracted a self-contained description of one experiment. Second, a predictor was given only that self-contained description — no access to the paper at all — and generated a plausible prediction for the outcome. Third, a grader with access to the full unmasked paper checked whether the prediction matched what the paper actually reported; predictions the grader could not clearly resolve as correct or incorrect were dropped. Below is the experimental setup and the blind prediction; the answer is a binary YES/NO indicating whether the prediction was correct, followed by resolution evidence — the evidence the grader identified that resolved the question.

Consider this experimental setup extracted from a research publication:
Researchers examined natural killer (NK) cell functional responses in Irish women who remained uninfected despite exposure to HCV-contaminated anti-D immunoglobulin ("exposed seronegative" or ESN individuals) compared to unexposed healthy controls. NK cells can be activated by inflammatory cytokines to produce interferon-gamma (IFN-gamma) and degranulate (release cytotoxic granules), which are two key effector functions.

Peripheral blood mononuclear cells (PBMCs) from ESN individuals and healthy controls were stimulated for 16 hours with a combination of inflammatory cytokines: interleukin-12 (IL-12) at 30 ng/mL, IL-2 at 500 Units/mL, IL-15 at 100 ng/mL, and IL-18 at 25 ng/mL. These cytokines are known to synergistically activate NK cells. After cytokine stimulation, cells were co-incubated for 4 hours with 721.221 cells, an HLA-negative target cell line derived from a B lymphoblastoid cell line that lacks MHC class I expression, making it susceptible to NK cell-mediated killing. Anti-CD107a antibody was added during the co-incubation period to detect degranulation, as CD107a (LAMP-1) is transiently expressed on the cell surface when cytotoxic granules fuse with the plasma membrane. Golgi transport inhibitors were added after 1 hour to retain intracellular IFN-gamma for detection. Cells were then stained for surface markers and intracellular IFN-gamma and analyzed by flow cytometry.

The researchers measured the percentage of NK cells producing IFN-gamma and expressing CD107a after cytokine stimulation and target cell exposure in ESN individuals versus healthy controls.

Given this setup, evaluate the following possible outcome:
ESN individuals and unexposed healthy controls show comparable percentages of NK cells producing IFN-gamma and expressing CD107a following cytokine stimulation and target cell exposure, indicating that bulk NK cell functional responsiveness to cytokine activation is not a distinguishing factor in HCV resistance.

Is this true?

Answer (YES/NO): NO